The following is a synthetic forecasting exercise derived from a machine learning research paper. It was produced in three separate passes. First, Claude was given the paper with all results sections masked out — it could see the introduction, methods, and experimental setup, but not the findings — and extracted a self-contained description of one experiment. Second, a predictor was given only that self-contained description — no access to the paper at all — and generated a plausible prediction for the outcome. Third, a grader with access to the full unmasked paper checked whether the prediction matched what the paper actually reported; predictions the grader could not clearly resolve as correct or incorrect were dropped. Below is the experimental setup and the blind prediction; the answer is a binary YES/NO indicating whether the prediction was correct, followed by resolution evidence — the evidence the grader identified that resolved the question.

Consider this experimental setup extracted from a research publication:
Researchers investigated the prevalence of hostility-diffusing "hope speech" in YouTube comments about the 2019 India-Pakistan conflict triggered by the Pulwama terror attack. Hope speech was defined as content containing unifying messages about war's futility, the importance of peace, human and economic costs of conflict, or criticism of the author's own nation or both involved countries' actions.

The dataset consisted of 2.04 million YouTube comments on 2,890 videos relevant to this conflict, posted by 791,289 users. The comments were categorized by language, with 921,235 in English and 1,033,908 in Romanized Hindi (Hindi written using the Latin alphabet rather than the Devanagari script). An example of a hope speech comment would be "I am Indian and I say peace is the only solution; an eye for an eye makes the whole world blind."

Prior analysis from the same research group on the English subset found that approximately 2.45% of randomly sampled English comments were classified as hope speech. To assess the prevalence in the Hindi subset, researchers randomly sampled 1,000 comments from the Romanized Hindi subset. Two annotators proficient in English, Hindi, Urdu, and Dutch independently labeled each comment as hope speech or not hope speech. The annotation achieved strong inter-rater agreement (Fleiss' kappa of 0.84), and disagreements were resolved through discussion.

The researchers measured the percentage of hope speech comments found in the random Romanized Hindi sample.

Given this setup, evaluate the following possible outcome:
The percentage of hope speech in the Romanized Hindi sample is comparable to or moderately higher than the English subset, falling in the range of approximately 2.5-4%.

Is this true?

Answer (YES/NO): NO